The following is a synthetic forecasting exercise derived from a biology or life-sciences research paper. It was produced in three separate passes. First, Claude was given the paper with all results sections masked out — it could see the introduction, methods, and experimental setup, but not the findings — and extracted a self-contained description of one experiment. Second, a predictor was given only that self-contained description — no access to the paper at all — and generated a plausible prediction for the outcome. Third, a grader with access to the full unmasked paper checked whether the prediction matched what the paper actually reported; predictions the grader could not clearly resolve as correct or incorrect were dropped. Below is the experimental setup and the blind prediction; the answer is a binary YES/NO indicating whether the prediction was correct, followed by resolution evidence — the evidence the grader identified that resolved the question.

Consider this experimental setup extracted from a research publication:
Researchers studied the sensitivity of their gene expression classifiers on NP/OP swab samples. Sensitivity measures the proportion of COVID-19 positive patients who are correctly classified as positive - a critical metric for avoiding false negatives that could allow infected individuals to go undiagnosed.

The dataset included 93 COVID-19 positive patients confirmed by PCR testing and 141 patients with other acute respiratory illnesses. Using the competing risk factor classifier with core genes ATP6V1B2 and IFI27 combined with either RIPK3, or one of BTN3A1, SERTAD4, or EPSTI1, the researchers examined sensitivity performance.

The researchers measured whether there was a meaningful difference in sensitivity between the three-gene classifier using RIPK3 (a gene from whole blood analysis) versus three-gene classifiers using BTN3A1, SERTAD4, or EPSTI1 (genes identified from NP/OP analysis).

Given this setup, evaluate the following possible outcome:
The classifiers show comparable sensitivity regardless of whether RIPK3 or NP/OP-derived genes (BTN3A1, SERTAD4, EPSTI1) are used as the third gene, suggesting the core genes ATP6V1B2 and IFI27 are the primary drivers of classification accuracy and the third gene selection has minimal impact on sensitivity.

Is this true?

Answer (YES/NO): NO